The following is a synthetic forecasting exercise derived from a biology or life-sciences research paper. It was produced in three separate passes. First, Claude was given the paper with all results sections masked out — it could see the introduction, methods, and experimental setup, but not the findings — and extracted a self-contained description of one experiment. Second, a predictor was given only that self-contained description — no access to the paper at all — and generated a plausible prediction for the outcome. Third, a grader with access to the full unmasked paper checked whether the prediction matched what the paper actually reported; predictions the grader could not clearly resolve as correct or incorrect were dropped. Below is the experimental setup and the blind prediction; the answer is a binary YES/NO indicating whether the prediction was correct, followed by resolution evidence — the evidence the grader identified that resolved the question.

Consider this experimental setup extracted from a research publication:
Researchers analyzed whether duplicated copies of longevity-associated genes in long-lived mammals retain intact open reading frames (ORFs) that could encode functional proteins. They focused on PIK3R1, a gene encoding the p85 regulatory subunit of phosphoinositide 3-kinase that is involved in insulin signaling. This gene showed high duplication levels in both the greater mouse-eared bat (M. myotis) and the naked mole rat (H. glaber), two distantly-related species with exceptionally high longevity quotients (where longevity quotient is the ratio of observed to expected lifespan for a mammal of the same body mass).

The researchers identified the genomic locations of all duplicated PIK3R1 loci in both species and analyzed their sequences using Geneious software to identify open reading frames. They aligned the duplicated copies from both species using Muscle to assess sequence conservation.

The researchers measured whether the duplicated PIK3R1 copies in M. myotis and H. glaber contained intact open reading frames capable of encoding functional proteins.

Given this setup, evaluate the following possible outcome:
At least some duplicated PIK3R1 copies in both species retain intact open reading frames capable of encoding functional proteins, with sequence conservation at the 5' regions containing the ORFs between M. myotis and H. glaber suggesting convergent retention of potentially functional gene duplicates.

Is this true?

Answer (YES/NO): NO